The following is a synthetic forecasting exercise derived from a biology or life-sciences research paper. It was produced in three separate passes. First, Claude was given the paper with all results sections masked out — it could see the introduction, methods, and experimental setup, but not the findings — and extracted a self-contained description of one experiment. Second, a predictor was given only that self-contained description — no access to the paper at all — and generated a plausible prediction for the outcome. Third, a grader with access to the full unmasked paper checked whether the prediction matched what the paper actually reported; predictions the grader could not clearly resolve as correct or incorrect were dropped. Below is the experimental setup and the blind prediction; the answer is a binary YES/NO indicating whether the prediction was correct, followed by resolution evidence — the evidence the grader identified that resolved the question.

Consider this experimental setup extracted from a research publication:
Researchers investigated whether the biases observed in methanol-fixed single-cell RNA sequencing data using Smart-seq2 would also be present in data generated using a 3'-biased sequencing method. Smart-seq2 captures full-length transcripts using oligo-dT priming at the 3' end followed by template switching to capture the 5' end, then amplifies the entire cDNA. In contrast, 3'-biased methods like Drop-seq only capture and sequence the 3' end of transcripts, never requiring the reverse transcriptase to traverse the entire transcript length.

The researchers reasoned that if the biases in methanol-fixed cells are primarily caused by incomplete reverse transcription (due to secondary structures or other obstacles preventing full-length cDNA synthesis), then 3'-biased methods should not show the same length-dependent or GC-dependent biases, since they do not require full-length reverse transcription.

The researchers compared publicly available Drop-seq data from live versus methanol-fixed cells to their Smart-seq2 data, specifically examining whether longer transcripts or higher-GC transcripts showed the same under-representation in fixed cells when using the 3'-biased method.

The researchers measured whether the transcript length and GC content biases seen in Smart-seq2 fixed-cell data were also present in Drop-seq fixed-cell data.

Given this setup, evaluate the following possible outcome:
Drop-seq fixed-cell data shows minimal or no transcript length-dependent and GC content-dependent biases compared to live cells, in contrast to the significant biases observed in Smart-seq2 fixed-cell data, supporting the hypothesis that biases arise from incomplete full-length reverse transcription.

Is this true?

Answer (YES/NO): YES